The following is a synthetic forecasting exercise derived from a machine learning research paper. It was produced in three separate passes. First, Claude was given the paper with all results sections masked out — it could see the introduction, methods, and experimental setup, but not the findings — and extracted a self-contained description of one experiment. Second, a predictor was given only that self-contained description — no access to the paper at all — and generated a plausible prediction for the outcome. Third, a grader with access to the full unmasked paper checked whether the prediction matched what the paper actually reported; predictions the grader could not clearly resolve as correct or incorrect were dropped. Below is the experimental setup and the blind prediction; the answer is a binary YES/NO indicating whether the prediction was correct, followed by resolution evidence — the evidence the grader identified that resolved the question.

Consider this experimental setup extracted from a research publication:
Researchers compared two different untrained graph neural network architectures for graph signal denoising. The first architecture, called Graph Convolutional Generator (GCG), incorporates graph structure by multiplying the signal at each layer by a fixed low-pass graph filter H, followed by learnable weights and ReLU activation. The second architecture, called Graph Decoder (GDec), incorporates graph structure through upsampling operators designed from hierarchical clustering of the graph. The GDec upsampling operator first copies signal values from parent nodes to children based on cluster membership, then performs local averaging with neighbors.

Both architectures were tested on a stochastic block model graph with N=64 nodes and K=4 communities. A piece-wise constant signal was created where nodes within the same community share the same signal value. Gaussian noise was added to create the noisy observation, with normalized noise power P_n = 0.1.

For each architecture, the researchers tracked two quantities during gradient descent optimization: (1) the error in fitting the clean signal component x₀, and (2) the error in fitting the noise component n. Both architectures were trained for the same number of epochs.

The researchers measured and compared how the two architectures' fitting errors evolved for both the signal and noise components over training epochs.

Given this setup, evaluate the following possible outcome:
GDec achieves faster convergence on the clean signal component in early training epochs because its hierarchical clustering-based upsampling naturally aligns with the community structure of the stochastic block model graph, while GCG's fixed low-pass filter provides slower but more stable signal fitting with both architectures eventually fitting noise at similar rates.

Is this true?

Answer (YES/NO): NO